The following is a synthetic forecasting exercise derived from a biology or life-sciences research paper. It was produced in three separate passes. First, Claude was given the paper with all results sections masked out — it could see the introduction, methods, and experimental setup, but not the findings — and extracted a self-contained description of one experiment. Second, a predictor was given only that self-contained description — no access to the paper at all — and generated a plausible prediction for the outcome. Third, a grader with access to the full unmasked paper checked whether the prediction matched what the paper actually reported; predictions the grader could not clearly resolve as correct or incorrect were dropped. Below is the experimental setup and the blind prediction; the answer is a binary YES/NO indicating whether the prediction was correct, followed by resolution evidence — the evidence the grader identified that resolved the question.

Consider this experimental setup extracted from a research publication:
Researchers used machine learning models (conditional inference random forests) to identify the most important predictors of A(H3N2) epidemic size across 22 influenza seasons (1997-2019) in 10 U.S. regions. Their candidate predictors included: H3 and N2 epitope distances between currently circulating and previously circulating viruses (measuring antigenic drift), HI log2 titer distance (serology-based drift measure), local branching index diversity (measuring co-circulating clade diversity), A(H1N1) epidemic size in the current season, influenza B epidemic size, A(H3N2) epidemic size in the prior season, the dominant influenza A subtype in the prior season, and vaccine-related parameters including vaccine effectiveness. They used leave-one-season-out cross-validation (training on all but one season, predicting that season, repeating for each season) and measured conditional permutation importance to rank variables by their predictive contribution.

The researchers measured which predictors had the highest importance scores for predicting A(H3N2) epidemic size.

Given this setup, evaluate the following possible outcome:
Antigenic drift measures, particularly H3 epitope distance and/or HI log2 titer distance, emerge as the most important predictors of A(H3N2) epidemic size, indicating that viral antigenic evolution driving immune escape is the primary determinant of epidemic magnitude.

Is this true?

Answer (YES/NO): NO